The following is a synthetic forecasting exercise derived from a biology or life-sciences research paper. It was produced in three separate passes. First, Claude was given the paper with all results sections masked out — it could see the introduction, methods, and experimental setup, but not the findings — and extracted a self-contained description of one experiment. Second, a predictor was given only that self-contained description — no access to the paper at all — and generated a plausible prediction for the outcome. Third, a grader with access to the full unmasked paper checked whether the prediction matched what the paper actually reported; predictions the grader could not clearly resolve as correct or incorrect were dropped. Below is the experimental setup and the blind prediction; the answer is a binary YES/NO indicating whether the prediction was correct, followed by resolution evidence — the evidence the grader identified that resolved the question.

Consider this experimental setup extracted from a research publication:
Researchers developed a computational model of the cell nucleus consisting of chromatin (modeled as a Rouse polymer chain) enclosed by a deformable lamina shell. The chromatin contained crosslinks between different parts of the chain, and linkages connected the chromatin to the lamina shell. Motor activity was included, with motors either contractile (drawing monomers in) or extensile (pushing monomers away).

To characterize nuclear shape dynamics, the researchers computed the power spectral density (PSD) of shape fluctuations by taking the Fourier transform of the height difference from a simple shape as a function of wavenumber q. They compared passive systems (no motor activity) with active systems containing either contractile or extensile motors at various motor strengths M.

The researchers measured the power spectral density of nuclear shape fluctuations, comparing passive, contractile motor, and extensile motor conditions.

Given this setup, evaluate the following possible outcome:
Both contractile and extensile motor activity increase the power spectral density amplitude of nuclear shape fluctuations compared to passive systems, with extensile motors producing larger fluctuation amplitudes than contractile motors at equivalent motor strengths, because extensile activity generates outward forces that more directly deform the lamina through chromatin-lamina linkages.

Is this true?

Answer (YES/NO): NO